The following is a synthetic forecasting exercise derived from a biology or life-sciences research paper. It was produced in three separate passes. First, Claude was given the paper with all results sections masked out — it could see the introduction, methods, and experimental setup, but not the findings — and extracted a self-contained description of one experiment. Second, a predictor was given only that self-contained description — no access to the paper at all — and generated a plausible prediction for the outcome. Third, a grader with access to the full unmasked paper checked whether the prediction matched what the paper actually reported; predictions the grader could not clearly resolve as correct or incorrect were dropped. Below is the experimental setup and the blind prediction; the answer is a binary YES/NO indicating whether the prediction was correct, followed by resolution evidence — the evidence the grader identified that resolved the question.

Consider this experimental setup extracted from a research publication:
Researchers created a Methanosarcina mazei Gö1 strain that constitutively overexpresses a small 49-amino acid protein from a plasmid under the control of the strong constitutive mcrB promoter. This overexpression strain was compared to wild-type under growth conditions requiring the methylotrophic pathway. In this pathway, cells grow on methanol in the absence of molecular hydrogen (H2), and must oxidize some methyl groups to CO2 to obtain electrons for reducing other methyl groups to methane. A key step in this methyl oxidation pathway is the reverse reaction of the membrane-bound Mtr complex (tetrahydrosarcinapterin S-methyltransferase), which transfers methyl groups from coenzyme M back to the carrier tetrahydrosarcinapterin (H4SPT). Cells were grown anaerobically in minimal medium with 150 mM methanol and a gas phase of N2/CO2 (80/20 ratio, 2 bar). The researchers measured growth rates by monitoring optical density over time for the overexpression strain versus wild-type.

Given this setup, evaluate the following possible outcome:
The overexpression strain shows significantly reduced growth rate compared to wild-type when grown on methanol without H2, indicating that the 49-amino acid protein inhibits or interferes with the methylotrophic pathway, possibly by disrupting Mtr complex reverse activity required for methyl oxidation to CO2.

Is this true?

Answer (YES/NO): NO